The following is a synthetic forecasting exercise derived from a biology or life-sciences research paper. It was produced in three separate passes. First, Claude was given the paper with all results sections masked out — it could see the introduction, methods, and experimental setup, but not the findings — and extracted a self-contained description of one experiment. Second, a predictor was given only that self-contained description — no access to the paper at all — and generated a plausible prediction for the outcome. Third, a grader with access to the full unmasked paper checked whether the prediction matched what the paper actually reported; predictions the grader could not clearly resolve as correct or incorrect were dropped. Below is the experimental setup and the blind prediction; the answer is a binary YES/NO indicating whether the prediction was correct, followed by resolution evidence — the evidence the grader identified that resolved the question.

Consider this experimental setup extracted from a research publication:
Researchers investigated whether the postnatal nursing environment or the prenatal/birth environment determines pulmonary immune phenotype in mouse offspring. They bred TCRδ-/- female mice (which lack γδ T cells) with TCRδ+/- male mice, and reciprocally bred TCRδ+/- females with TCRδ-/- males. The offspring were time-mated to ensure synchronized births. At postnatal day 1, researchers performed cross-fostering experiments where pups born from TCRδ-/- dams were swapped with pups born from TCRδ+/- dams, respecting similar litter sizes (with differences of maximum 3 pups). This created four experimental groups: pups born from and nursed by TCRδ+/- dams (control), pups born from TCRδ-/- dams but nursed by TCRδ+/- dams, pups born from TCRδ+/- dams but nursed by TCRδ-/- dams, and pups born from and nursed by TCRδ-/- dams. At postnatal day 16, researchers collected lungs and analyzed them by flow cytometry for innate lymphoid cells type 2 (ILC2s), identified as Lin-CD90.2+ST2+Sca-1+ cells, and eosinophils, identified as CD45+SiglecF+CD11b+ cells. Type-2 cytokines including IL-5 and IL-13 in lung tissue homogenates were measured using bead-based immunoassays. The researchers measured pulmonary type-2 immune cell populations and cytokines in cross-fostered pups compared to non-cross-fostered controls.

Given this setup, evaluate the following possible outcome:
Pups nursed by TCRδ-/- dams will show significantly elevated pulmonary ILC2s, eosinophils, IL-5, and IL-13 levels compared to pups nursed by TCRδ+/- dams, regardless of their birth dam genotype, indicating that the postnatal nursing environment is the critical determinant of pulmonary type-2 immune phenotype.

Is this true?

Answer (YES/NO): NO